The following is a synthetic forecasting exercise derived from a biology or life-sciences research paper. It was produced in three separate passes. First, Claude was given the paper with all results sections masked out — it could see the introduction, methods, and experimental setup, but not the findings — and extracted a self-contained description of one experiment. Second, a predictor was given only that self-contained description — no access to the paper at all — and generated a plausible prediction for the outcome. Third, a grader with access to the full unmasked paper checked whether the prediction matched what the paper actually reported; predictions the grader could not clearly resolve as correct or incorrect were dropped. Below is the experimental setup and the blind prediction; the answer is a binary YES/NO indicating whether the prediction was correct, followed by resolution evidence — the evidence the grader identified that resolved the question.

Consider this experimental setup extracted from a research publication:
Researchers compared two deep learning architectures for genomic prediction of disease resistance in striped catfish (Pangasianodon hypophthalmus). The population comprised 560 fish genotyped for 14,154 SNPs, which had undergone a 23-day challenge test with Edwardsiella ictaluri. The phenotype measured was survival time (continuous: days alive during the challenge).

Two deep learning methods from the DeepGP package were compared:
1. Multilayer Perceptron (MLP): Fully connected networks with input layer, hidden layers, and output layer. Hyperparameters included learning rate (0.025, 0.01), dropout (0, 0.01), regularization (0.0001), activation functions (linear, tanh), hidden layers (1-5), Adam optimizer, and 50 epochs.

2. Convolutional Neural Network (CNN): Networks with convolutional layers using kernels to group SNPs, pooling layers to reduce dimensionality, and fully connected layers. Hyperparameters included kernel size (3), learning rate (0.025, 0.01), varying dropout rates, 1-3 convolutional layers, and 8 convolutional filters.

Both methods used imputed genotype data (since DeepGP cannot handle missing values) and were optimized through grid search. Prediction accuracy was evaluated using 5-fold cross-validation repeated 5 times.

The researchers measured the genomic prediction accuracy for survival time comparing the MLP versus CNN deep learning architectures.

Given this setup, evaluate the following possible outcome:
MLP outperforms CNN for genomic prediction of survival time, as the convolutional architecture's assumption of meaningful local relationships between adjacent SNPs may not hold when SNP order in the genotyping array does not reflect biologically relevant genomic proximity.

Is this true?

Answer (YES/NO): NO